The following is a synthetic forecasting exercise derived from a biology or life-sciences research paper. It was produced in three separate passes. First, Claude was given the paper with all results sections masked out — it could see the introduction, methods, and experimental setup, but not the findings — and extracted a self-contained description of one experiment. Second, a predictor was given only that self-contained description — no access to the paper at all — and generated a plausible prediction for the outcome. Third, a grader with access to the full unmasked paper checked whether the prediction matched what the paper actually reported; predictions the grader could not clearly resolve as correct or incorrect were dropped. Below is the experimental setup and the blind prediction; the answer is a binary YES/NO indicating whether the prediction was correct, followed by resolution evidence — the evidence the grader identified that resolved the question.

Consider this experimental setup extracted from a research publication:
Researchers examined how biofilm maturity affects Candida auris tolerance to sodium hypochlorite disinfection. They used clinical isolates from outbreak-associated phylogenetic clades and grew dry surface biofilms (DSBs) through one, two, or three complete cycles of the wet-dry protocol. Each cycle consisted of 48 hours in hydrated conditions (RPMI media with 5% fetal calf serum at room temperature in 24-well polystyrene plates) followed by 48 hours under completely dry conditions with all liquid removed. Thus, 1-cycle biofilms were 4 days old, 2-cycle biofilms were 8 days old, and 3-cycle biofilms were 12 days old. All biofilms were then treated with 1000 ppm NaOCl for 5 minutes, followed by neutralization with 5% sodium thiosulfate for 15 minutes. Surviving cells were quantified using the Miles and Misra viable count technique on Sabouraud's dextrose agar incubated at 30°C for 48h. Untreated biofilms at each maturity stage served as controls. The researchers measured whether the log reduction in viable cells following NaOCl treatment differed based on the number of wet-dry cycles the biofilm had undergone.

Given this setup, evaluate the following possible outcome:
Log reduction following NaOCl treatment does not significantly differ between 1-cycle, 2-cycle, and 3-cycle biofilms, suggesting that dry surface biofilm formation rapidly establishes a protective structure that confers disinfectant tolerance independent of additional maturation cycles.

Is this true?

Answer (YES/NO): NO